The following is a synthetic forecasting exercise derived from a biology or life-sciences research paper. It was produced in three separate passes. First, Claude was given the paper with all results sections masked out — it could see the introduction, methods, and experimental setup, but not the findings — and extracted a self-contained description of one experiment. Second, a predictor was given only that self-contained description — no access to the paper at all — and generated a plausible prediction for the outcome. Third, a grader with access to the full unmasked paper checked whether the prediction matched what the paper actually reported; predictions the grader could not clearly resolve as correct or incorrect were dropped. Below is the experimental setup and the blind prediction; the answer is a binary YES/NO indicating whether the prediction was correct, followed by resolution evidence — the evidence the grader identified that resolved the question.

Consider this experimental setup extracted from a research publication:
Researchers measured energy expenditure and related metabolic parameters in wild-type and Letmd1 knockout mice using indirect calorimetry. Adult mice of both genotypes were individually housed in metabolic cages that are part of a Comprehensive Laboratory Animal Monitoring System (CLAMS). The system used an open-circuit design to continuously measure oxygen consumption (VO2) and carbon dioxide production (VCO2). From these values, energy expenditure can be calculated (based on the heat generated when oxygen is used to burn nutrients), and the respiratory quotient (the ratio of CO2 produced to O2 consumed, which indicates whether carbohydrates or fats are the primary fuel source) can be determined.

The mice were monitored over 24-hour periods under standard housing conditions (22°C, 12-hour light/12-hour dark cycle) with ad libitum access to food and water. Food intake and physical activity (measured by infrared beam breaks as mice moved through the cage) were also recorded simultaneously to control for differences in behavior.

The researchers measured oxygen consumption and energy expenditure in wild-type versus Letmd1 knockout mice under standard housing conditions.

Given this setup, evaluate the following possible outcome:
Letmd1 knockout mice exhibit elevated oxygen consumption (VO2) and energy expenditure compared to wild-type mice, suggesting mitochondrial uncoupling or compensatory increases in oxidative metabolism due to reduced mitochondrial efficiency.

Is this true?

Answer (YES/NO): NO